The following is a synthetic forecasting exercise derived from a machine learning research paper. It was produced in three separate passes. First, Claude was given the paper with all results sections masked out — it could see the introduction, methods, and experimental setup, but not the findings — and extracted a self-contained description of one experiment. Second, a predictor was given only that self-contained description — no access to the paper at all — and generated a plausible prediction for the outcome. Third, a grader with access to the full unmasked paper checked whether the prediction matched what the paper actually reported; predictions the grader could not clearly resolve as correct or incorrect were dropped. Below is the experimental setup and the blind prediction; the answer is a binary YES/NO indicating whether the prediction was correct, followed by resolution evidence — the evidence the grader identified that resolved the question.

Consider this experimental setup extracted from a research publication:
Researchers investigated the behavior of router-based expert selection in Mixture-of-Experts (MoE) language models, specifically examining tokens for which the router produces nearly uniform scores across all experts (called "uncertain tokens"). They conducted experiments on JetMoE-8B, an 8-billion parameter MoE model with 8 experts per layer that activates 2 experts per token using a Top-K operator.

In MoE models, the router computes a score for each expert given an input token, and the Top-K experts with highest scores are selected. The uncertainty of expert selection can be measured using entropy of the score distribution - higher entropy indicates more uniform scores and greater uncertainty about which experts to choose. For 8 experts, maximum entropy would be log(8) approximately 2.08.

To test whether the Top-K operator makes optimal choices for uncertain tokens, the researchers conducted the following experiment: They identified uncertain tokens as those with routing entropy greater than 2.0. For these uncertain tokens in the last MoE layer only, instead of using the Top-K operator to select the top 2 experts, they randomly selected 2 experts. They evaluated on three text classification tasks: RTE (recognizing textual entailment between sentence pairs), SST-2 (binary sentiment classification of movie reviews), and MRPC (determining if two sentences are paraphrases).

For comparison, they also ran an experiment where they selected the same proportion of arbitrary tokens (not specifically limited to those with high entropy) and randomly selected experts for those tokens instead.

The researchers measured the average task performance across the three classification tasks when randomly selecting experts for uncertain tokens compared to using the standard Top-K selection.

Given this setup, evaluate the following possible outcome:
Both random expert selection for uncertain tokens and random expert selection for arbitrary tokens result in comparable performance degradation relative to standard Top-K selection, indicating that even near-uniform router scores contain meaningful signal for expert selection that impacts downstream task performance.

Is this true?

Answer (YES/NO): NO